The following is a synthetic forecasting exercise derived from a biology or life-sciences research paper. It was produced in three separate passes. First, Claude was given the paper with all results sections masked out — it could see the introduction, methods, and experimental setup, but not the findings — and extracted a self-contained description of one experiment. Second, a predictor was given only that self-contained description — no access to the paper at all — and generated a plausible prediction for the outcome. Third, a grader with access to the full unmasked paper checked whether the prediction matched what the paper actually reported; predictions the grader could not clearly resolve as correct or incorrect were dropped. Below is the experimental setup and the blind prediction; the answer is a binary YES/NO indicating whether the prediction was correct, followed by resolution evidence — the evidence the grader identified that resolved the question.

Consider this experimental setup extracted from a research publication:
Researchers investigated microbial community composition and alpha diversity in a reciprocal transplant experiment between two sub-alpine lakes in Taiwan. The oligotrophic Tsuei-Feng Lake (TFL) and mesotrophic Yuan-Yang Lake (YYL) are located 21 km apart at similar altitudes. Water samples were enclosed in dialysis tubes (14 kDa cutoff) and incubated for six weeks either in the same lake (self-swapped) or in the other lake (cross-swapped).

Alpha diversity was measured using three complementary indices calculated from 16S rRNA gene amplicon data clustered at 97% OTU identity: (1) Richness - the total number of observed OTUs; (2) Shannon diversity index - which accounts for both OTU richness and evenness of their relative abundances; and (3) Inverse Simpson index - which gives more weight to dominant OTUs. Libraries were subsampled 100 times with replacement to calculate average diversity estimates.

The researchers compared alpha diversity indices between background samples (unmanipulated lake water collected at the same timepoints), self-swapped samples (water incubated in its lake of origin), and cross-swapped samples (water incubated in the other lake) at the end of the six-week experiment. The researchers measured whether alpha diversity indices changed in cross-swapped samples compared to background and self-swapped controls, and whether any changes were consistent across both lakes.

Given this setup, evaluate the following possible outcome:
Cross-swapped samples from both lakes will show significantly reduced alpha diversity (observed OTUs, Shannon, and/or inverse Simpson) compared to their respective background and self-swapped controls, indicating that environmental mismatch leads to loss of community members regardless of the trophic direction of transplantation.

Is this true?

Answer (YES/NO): NO